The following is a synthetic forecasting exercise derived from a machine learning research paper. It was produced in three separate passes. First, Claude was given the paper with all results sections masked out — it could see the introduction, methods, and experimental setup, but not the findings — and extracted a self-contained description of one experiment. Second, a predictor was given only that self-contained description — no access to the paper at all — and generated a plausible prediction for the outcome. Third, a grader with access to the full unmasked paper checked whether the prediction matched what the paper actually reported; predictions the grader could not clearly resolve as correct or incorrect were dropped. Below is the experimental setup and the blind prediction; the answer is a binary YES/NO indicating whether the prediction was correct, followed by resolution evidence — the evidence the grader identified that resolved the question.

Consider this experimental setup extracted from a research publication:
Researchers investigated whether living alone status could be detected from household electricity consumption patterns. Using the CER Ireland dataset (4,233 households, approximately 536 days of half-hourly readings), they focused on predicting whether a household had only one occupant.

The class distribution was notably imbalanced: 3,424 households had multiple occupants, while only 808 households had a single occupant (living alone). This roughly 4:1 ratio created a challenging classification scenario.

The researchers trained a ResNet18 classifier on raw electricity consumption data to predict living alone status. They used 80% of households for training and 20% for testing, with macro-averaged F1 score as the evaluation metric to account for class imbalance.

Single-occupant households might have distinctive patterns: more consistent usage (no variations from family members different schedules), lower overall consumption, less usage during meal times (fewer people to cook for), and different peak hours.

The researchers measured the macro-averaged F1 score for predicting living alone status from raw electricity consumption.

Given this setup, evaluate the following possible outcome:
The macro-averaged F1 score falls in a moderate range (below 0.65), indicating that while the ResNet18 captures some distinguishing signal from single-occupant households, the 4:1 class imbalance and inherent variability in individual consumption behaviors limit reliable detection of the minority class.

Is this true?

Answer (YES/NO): NO